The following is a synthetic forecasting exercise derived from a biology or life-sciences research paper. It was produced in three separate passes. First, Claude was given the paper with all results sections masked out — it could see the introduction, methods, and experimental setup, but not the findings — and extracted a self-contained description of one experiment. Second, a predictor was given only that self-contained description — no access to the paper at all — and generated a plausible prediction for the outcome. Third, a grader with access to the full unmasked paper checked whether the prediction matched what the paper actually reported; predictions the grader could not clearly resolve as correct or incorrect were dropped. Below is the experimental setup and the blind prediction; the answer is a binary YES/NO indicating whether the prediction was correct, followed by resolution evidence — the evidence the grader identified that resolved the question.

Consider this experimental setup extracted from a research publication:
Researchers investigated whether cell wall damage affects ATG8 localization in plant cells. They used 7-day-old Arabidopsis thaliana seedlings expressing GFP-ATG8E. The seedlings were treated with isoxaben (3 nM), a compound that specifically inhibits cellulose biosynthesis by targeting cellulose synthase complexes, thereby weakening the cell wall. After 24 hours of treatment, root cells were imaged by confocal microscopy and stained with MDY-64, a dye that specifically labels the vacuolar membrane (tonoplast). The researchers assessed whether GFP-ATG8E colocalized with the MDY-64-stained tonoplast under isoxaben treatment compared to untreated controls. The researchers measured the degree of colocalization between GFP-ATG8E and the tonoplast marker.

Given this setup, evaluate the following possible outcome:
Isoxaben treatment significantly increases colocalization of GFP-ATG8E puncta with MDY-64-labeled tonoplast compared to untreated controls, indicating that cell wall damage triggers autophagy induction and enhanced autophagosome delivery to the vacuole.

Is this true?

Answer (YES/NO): NO